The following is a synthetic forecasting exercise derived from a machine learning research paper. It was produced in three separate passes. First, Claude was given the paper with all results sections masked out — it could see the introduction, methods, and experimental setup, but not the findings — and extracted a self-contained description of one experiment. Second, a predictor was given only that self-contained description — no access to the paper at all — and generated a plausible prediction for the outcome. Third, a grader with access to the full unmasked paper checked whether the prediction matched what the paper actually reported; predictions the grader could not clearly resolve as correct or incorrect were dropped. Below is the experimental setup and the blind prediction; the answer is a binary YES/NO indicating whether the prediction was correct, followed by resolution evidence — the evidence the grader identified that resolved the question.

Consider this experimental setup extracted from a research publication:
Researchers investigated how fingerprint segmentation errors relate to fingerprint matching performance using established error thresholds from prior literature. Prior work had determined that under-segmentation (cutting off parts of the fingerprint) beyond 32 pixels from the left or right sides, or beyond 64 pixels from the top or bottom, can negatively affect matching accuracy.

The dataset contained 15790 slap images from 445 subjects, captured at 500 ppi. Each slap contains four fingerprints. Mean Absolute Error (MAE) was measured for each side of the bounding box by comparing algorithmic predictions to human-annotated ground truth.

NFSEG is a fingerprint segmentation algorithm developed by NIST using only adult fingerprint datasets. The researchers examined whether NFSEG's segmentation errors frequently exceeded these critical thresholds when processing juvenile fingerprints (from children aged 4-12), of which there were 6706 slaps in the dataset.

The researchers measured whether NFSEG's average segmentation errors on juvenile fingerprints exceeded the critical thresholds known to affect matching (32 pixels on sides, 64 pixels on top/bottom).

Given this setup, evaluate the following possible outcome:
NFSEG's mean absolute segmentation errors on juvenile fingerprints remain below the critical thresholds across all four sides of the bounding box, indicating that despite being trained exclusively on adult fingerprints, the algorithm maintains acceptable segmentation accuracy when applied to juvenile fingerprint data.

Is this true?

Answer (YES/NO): NO